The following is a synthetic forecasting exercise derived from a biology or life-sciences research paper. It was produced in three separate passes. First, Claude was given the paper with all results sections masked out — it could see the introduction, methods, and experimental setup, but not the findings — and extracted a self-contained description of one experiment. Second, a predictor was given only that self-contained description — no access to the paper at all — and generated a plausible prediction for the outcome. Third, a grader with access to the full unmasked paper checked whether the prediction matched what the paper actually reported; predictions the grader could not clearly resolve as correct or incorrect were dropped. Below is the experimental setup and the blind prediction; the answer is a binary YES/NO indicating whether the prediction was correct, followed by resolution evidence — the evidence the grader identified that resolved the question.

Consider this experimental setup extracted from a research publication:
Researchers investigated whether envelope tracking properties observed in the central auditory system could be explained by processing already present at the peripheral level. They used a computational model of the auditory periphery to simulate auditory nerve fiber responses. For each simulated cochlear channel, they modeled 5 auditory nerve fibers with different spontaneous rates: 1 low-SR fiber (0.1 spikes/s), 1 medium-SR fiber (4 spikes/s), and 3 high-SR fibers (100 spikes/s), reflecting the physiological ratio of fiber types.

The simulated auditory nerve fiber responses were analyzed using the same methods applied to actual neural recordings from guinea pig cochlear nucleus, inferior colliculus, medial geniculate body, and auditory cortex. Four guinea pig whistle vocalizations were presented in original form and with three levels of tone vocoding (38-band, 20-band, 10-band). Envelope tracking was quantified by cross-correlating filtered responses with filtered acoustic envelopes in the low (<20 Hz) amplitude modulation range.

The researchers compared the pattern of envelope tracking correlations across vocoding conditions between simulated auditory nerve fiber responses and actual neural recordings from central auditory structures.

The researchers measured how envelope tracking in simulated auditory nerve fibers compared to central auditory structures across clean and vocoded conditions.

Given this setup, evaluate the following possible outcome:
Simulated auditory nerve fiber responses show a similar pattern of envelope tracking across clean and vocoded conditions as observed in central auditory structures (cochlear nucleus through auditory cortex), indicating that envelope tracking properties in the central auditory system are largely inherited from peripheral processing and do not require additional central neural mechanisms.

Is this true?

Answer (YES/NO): YES